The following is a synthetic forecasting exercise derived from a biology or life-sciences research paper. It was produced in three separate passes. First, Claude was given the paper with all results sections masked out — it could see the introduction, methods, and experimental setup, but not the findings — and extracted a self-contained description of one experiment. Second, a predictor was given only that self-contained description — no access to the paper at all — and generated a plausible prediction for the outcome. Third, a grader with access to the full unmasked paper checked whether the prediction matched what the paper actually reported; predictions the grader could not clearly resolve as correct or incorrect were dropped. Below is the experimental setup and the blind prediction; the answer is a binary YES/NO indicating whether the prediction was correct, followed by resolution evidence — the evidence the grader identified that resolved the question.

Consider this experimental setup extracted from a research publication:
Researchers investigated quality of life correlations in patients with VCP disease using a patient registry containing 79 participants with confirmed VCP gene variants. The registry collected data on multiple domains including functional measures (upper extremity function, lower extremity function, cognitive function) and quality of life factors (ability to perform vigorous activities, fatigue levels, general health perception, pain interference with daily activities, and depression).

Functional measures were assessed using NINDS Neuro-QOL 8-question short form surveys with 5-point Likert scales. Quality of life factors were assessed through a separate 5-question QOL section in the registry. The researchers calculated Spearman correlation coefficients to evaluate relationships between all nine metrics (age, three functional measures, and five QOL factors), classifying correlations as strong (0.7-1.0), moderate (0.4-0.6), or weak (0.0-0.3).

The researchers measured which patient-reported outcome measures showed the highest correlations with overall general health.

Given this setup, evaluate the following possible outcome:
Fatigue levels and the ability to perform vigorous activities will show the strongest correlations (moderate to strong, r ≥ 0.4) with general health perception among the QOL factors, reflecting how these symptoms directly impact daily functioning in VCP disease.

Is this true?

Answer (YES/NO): YES